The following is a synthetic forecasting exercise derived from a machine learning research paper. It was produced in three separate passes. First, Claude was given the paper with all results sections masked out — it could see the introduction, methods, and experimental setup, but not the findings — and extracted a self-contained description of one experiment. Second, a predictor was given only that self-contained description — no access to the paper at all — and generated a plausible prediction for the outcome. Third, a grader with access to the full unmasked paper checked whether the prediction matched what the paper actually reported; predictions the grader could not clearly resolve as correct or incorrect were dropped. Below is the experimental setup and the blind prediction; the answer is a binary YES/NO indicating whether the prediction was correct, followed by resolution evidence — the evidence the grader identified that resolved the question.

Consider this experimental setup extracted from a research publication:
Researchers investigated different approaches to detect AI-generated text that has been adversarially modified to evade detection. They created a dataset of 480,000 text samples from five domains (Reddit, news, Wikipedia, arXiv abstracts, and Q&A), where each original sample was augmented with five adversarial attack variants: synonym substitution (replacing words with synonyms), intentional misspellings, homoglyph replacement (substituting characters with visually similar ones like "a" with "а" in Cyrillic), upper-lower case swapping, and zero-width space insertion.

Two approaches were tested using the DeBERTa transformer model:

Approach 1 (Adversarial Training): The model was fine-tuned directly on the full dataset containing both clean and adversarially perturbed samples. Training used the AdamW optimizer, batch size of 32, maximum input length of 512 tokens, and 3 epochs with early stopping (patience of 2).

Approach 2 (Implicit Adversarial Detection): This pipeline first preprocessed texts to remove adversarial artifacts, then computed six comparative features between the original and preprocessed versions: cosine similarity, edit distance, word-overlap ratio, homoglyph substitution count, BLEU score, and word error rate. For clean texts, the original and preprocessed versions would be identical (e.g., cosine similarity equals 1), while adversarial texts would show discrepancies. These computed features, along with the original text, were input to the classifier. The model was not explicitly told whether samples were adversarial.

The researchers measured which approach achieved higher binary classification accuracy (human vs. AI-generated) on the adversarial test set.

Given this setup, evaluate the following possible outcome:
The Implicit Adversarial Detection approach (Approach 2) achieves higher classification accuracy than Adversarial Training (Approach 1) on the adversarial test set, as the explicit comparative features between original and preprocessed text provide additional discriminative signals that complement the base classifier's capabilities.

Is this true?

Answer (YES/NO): YES